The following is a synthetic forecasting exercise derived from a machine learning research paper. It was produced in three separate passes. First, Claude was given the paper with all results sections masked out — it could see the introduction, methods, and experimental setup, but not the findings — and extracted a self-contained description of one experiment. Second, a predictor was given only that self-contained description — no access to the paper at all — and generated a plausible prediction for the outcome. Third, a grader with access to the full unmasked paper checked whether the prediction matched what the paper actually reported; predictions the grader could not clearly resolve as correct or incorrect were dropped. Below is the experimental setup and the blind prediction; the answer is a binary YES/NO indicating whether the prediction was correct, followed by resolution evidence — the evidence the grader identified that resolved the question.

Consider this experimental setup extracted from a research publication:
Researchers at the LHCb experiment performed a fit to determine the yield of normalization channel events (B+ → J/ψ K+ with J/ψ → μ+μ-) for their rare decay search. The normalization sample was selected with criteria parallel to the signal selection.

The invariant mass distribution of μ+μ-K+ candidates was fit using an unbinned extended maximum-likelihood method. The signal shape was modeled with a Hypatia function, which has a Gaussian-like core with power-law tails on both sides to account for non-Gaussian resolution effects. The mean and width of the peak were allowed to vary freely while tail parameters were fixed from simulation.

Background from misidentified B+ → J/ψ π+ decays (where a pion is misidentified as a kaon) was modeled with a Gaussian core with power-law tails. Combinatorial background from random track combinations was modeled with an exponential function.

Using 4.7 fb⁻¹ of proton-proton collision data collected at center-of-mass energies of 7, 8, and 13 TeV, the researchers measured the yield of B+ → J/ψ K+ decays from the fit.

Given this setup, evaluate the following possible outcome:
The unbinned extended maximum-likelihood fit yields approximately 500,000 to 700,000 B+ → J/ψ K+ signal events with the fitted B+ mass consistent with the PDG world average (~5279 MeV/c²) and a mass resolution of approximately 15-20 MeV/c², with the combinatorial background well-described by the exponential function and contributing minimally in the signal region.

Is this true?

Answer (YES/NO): NO